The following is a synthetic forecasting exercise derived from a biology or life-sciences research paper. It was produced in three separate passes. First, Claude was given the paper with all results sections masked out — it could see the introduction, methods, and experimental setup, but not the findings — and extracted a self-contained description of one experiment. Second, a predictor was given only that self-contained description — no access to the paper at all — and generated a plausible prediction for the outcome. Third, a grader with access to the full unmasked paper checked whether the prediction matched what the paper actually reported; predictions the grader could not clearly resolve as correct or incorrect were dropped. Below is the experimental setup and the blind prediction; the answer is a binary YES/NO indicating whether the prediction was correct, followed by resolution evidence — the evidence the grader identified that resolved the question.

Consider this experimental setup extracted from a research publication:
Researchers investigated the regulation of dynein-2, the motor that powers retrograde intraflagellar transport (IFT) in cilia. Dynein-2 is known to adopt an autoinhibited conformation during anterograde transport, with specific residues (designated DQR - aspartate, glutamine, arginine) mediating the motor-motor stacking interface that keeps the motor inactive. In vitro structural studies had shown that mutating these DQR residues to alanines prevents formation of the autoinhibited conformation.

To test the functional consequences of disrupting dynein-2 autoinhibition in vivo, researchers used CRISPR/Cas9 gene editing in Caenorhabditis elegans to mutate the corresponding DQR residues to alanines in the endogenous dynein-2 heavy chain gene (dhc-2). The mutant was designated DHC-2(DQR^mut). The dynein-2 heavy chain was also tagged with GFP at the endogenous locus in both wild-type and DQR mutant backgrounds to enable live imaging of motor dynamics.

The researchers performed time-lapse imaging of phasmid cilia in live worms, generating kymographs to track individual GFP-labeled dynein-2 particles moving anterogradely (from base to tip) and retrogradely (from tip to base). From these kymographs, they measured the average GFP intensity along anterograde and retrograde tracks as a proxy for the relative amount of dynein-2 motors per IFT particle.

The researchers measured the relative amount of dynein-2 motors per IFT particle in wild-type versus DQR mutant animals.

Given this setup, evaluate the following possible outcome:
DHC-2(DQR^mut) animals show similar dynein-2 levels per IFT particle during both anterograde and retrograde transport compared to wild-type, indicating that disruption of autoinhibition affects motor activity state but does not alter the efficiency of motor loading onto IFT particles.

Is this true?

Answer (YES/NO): YES